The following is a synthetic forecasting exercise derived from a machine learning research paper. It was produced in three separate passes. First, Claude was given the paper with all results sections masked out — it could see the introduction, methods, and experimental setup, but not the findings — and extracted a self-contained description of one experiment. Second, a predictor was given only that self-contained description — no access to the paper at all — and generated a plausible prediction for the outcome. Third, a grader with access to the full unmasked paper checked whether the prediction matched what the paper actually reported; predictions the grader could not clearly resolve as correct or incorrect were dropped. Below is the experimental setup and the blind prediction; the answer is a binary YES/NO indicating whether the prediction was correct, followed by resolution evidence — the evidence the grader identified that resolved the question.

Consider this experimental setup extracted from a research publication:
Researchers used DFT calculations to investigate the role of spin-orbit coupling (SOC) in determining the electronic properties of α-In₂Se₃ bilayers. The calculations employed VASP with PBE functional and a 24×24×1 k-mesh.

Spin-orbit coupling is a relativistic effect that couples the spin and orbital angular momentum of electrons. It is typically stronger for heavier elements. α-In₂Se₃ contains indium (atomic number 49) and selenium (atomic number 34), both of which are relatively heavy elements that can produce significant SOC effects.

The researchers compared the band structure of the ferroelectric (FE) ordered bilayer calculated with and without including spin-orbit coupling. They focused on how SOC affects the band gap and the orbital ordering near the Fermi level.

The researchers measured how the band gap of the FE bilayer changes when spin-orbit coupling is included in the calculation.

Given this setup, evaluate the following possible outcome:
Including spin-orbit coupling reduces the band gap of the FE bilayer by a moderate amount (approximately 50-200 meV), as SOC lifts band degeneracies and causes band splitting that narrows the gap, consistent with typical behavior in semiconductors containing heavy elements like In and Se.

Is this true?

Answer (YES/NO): NO